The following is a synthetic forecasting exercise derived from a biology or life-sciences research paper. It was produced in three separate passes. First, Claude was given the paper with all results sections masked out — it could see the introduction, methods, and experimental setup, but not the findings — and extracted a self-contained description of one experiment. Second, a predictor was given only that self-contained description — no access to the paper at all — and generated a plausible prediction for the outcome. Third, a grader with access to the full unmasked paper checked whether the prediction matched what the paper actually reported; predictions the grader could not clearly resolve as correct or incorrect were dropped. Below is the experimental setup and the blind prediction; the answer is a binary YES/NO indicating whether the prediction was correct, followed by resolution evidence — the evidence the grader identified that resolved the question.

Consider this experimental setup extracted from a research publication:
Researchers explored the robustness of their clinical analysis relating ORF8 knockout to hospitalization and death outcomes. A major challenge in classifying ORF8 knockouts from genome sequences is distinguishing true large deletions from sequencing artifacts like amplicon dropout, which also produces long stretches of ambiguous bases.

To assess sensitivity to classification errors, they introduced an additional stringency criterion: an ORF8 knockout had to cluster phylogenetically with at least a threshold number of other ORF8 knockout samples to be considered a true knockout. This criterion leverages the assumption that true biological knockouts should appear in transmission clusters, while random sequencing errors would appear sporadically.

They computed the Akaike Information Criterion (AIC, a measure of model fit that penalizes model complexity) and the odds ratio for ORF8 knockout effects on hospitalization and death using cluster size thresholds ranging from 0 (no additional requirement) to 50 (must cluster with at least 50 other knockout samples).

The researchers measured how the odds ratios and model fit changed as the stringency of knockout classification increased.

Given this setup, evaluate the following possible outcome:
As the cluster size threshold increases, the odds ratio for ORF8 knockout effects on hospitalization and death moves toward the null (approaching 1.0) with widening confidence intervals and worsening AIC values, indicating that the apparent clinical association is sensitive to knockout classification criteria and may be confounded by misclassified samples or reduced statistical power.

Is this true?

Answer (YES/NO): NO